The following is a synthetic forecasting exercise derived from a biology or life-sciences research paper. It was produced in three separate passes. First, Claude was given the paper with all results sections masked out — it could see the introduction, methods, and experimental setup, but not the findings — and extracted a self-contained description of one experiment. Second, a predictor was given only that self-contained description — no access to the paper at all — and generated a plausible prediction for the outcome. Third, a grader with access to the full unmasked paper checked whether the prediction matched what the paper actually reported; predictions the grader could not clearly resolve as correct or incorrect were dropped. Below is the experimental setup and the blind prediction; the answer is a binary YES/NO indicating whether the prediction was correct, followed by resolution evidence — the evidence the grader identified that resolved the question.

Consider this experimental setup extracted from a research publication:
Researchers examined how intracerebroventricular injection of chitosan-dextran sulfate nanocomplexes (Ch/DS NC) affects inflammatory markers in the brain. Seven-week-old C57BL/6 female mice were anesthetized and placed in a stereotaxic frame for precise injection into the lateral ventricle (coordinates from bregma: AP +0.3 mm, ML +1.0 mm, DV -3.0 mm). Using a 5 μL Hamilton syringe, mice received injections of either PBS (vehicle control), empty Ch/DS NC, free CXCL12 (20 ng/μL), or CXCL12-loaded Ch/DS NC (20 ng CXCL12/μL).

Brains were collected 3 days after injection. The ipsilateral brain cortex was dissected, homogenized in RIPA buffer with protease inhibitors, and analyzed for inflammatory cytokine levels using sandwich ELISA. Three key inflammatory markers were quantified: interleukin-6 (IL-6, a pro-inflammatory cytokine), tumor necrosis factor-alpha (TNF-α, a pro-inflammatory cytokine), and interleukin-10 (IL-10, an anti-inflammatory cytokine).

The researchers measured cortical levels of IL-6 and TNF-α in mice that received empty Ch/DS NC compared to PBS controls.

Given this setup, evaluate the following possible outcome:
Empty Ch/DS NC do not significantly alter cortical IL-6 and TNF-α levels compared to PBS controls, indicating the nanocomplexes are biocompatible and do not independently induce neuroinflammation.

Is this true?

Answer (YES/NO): NO